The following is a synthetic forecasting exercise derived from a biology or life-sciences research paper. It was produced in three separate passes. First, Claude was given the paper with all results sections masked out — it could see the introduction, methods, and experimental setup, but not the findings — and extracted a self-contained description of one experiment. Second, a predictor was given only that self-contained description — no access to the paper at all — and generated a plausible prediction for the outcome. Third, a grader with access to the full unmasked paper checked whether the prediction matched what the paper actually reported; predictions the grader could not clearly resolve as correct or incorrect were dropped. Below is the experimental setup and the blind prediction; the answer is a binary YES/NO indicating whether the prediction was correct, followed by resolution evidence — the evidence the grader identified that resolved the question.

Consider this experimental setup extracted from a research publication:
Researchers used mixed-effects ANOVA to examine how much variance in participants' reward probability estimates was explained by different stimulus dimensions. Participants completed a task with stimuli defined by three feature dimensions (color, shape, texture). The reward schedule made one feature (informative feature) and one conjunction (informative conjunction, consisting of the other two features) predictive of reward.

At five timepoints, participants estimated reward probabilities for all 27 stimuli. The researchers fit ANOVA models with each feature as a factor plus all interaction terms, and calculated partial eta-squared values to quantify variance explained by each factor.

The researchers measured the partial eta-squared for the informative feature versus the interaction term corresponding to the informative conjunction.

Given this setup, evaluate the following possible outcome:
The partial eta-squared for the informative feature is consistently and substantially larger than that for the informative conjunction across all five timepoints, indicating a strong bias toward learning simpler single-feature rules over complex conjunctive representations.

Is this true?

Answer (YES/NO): NO